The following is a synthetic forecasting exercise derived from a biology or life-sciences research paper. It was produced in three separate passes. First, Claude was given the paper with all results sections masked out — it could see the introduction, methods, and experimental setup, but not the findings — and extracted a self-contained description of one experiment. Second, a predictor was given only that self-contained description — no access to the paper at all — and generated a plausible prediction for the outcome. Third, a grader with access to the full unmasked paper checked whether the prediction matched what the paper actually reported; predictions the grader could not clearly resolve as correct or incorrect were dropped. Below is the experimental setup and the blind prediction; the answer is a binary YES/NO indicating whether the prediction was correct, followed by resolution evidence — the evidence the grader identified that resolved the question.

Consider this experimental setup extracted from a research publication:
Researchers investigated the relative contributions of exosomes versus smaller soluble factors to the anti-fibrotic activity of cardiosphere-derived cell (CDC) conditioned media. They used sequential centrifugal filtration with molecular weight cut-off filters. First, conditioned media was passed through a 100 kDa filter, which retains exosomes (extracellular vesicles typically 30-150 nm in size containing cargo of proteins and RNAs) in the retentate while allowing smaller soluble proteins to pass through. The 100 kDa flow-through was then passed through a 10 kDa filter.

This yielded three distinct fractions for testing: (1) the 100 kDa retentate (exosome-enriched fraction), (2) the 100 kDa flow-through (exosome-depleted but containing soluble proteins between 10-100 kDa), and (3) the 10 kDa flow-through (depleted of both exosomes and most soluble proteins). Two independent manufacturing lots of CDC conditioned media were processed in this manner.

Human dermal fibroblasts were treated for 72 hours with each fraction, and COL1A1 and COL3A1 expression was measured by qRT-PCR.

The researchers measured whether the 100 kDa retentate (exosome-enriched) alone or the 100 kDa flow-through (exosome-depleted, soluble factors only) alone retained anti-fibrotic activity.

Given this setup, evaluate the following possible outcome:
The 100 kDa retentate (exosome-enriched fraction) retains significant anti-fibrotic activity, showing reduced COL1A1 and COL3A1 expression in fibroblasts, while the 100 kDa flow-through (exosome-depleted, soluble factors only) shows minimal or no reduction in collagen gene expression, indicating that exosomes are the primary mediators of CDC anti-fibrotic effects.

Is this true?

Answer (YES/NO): NO